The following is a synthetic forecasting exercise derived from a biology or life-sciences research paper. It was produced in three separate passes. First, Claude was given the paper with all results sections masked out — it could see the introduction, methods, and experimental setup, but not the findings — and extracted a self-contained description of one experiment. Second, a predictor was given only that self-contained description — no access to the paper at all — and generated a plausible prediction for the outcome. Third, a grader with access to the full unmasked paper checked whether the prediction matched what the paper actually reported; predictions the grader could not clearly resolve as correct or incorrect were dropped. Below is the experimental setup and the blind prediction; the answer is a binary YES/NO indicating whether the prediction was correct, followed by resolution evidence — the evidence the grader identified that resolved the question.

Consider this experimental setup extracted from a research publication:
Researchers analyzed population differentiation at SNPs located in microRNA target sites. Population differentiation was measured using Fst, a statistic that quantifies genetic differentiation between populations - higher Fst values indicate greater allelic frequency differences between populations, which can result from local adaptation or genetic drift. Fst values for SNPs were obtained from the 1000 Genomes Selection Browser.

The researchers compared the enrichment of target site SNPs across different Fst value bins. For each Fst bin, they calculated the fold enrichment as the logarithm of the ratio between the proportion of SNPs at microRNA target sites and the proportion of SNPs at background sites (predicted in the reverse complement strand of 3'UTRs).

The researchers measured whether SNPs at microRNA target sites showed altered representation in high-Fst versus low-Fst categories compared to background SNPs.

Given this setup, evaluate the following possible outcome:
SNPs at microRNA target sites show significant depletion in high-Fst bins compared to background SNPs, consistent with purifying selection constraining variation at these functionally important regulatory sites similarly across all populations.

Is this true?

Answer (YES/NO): NO